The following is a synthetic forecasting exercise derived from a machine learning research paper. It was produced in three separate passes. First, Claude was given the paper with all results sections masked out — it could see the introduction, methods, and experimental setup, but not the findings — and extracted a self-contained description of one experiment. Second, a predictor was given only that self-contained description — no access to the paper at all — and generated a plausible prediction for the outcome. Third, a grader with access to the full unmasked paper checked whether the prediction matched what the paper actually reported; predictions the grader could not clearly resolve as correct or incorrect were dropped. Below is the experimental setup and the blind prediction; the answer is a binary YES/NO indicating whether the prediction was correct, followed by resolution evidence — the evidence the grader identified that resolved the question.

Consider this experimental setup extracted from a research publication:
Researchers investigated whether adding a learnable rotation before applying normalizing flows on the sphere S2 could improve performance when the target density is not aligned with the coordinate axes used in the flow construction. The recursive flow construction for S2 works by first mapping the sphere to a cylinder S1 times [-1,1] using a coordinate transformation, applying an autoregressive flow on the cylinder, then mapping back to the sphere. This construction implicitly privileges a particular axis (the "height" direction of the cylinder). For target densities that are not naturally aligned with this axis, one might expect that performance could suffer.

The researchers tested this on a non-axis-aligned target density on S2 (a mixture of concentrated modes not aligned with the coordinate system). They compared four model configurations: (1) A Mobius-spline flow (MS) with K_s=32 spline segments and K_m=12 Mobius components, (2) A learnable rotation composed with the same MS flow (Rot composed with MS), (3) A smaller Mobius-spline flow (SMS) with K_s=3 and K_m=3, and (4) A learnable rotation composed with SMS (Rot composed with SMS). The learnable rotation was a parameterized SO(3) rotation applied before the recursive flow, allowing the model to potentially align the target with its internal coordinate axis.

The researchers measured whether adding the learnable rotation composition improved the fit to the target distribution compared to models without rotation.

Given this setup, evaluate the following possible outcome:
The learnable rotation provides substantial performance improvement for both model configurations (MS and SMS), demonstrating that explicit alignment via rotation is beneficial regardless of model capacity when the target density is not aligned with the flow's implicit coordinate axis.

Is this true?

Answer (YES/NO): NO